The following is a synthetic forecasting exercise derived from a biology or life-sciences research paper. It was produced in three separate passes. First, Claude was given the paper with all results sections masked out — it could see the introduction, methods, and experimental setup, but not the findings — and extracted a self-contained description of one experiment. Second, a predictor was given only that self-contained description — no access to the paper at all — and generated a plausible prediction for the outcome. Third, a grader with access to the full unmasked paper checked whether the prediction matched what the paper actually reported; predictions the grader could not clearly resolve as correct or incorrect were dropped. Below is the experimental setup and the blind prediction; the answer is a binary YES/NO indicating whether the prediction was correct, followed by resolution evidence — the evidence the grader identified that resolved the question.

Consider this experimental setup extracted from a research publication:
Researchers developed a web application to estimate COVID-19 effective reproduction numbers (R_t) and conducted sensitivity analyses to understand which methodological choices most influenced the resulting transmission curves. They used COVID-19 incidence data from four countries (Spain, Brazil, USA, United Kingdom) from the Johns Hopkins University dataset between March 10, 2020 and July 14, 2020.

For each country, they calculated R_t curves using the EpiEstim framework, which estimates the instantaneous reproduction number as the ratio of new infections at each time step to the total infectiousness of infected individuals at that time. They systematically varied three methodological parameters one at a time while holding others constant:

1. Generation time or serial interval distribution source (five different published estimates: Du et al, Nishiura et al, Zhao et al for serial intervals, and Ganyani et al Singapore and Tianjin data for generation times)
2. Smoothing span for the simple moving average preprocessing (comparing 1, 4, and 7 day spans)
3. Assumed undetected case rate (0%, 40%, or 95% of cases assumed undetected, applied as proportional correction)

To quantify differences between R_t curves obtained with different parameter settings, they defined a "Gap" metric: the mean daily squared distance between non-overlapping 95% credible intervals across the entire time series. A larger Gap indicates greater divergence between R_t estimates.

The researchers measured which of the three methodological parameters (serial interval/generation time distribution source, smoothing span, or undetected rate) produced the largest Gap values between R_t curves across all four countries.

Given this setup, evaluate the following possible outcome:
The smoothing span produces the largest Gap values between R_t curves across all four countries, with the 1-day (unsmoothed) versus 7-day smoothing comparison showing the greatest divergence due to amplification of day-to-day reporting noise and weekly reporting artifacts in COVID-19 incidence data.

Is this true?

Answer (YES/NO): NO